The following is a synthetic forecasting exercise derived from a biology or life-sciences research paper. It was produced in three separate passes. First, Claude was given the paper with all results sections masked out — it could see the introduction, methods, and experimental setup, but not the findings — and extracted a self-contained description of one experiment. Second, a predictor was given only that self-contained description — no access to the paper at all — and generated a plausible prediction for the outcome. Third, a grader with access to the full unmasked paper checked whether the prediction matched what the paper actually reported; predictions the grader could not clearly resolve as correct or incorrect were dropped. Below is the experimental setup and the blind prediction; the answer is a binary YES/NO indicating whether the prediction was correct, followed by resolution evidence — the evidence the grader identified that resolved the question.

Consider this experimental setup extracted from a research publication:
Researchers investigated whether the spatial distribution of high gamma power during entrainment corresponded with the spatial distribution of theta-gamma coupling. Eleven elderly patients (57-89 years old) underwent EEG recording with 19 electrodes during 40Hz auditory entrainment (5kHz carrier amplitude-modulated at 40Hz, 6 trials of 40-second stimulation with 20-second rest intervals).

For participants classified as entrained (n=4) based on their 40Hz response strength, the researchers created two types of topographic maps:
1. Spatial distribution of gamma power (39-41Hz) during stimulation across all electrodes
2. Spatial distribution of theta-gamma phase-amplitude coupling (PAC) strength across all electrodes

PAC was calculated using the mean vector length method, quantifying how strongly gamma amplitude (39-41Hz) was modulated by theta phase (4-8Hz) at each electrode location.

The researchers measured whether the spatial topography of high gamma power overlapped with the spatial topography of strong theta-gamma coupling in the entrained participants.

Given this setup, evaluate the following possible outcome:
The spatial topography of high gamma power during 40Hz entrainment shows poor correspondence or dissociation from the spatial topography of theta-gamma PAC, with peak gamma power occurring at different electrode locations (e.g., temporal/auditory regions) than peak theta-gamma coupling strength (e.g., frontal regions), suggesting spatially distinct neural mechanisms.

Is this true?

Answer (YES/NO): NO